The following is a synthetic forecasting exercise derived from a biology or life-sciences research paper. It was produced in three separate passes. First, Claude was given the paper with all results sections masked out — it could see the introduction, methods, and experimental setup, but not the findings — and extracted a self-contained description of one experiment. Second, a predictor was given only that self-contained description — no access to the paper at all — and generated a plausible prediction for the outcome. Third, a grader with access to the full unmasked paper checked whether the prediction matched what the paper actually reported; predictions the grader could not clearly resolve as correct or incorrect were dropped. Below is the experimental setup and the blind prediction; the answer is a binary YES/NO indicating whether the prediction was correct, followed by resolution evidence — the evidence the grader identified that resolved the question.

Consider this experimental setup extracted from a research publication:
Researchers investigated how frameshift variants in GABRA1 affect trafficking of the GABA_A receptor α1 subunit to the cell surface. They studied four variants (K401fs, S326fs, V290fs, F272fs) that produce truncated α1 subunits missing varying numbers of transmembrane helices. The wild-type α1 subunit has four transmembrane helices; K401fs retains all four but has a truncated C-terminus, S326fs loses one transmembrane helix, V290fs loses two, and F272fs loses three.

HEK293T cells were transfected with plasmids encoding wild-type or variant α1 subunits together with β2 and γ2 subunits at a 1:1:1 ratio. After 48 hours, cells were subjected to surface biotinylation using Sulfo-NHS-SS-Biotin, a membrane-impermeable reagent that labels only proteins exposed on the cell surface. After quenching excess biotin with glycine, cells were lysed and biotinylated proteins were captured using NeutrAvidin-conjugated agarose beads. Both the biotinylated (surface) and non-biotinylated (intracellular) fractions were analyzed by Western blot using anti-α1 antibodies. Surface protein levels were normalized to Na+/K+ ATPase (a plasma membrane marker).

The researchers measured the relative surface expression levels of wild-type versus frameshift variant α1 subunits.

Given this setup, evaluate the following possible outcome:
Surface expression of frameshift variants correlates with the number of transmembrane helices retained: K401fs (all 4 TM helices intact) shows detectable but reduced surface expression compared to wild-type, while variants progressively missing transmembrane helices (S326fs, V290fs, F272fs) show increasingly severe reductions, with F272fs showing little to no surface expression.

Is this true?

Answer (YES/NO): NO